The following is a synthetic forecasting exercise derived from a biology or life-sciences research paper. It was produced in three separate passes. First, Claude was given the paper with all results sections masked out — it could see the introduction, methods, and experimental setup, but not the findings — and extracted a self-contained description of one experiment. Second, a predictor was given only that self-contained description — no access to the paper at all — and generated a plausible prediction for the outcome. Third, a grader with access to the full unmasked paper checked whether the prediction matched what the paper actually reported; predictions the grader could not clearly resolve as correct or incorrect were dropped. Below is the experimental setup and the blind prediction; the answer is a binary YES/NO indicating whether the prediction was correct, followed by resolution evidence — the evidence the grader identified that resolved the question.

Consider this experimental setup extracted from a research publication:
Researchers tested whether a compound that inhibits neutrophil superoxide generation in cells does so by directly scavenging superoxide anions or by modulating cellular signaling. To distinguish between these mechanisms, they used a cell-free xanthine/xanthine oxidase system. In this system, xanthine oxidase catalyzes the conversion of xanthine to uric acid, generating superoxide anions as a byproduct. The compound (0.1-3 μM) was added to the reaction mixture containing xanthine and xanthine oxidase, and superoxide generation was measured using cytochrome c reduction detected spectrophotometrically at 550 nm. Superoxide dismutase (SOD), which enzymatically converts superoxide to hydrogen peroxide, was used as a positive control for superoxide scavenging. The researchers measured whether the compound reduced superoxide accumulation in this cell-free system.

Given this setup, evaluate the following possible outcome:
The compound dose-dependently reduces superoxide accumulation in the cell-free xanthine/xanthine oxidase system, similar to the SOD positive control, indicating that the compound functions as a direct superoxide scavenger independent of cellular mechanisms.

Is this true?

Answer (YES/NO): NO